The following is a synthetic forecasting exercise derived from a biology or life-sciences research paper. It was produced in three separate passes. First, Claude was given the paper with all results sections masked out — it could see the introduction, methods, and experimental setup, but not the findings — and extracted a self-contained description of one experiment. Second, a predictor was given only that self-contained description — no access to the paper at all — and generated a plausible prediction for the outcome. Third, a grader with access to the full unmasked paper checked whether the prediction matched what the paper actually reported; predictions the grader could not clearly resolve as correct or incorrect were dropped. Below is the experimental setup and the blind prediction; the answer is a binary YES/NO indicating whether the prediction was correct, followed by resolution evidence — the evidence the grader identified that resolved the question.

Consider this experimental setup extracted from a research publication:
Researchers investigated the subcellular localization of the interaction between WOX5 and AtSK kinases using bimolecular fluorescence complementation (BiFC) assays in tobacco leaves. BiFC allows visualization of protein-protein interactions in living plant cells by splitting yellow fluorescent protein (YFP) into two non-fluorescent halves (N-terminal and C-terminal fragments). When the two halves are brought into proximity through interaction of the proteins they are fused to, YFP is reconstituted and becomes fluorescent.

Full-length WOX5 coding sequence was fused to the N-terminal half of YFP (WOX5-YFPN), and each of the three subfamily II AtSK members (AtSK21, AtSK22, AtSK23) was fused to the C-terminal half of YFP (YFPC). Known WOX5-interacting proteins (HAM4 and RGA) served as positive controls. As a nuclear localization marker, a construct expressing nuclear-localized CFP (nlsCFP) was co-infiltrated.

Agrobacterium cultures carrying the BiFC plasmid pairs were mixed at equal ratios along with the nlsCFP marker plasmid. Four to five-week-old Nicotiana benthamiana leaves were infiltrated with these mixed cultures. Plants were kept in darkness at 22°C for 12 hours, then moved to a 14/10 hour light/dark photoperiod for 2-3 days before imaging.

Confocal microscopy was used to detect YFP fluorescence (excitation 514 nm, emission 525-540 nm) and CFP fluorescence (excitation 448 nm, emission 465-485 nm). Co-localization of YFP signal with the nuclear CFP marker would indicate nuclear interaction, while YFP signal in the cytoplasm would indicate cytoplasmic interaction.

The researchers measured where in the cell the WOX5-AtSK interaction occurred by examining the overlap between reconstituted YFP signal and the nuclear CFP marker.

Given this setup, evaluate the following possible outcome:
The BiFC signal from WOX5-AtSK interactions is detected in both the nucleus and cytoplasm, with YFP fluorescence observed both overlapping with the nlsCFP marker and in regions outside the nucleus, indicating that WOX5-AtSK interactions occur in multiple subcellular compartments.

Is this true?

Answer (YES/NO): NO